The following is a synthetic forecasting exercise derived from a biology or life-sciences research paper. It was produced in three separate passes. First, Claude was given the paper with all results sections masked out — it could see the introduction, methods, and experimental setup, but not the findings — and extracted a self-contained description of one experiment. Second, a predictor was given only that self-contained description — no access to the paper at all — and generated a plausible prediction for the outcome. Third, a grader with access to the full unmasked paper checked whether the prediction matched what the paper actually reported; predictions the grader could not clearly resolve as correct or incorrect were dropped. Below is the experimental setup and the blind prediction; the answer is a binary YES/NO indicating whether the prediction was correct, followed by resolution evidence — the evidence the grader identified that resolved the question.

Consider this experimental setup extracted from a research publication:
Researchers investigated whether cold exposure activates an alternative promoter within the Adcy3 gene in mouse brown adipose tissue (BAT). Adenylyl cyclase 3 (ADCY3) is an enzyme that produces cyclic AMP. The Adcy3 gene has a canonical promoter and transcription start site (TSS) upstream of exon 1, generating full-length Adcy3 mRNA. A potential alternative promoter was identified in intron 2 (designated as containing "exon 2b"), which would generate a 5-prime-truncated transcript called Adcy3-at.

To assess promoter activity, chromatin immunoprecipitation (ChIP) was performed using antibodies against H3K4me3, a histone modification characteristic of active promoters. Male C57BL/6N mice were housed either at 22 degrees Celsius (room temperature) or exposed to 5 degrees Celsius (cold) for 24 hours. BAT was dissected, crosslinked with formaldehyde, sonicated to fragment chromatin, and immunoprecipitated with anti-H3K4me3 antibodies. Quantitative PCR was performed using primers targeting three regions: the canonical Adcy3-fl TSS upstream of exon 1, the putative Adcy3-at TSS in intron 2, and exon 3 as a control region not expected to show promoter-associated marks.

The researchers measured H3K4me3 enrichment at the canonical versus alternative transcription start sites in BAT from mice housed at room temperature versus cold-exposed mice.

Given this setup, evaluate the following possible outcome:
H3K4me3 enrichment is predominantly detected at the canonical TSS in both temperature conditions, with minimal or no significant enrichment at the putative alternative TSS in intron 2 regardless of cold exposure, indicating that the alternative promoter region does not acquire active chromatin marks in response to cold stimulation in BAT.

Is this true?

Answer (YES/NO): NO